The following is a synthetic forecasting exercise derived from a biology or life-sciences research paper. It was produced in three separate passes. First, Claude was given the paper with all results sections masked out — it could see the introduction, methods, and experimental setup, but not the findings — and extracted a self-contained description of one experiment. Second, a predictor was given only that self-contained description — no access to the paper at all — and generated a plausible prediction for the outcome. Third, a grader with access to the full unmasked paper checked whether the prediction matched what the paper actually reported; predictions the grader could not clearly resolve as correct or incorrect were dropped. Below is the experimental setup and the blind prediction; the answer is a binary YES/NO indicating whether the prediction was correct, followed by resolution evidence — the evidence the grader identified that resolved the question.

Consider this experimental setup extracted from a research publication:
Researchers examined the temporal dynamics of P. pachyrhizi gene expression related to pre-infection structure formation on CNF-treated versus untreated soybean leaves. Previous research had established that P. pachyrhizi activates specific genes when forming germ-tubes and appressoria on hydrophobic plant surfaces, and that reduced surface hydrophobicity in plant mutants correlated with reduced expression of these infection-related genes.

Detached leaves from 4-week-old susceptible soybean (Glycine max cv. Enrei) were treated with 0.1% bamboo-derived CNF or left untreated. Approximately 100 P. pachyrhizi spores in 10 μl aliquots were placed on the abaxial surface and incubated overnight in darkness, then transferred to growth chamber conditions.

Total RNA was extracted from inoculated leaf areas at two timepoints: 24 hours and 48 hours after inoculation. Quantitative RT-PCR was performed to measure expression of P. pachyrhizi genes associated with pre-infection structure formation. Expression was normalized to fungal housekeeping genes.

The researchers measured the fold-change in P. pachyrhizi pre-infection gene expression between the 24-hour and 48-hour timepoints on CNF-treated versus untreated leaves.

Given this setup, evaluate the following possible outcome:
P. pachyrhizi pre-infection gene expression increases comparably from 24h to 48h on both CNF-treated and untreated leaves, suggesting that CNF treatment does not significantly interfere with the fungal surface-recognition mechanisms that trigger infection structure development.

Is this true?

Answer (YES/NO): NO